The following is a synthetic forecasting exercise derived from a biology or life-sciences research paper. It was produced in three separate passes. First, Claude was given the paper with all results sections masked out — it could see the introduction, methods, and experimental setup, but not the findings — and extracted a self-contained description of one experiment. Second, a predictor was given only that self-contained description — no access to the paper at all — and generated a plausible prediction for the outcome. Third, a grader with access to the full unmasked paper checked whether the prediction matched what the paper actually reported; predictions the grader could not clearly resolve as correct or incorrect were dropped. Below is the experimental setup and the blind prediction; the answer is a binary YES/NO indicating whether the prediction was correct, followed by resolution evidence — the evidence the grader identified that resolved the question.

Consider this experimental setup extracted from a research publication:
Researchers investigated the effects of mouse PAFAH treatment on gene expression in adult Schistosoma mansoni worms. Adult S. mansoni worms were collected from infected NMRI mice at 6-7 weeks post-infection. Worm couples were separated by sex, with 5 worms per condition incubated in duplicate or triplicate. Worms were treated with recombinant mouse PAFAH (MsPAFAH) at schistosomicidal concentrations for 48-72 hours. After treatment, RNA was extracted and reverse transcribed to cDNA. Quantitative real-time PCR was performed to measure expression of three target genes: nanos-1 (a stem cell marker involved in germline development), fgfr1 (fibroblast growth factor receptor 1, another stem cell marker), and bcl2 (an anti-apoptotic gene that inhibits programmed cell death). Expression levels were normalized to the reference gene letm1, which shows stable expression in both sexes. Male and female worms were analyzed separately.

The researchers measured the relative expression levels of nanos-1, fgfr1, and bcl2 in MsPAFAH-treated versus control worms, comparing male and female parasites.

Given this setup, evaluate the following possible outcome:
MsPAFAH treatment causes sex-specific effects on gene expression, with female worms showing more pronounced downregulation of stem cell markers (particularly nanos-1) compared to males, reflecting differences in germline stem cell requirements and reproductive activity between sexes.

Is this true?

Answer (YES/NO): NO